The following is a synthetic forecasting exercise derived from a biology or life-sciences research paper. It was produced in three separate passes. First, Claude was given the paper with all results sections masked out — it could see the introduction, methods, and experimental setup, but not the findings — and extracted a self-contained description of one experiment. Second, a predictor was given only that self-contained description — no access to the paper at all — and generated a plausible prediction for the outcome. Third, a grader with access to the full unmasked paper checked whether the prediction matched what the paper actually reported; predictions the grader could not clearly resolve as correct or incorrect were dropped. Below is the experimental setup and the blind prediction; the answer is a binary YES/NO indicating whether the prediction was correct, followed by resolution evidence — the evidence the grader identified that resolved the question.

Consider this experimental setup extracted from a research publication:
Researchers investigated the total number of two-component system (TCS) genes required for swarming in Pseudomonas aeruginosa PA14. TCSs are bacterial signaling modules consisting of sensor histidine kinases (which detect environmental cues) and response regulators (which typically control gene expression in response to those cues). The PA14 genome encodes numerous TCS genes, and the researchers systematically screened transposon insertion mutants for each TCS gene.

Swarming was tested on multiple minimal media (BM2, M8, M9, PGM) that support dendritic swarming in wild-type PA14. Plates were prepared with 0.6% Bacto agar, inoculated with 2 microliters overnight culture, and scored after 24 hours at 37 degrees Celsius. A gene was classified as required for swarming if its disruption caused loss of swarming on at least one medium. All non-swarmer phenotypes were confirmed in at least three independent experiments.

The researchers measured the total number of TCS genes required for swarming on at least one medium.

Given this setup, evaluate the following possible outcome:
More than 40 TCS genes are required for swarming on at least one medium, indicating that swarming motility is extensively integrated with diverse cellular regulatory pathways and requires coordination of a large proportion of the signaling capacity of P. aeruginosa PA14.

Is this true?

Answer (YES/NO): YES